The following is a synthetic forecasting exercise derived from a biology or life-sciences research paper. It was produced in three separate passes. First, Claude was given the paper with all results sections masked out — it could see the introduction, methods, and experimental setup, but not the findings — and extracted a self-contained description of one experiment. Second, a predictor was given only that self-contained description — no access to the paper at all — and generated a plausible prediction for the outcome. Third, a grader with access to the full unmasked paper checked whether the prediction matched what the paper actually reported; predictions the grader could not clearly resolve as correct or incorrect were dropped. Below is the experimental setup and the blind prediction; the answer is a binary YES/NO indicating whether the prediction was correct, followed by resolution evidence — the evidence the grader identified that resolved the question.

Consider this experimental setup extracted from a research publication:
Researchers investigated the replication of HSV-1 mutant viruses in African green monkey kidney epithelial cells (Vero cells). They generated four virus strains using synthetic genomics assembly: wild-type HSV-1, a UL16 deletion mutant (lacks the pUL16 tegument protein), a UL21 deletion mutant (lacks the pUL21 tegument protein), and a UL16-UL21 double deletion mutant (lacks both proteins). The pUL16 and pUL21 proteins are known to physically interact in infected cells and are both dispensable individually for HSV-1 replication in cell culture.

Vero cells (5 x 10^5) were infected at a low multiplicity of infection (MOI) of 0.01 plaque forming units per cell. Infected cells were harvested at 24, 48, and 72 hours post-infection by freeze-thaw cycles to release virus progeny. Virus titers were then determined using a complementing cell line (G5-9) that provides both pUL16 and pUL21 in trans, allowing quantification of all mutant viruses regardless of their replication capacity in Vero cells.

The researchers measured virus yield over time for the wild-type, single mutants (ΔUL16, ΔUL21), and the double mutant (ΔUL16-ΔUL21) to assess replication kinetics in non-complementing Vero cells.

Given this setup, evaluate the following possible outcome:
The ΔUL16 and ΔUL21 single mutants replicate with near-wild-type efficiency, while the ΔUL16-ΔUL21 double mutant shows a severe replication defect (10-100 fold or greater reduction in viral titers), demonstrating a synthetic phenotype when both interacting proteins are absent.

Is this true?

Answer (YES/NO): NO